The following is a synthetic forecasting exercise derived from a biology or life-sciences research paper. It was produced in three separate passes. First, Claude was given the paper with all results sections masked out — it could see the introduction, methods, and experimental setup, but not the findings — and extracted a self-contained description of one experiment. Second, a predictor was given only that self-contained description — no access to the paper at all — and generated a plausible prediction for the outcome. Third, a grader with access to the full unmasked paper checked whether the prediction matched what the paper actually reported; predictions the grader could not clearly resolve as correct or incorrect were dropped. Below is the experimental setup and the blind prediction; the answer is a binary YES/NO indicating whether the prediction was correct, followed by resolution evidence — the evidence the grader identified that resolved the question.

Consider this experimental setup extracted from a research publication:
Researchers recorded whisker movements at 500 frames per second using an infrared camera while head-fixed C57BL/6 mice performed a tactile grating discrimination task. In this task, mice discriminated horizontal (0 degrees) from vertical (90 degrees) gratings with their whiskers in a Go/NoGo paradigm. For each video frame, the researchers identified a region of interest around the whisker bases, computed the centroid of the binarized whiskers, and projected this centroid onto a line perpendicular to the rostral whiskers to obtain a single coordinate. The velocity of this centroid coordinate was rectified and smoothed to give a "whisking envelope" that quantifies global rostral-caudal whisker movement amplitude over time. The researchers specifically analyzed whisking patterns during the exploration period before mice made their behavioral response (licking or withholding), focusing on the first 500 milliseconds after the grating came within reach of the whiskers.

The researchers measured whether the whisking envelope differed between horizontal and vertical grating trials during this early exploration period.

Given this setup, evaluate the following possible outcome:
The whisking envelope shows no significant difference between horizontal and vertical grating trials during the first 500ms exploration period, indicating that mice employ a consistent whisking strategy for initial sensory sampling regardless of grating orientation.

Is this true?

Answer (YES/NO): YES